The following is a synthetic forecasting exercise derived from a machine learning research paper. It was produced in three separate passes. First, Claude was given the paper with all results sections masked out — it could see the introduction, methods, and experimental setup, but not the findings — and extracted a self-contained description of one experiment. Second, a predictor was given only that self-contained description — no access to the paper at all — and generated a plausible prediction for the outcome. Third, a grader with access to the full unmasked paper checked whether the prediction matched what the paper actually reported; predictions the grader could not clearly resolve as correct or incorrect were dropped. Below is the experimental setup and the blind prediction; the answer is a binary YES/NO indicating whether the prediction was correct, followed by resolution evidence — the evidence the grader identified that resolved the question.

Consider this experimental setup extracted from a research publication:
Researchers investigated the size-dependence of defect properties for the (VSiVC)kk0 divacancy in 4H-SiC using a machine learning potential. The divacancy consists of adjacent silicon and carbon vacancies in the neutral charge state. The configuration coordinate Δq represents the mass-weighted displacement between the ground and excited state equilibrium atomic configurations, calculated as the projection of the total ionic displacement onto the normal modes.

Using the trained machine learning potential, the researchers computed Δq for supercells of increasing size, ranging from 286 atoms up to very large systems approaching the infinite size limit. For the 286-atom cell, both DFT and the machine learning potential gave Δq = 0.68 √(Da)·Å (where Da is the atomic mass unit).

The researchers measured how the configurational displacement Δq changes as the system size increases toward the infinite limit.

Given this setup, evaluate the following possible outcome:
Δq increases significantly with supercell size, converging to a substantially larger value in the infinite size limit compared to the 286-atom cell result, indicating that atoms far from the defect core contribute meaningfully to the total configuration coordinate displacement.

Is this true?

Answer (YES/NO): YES